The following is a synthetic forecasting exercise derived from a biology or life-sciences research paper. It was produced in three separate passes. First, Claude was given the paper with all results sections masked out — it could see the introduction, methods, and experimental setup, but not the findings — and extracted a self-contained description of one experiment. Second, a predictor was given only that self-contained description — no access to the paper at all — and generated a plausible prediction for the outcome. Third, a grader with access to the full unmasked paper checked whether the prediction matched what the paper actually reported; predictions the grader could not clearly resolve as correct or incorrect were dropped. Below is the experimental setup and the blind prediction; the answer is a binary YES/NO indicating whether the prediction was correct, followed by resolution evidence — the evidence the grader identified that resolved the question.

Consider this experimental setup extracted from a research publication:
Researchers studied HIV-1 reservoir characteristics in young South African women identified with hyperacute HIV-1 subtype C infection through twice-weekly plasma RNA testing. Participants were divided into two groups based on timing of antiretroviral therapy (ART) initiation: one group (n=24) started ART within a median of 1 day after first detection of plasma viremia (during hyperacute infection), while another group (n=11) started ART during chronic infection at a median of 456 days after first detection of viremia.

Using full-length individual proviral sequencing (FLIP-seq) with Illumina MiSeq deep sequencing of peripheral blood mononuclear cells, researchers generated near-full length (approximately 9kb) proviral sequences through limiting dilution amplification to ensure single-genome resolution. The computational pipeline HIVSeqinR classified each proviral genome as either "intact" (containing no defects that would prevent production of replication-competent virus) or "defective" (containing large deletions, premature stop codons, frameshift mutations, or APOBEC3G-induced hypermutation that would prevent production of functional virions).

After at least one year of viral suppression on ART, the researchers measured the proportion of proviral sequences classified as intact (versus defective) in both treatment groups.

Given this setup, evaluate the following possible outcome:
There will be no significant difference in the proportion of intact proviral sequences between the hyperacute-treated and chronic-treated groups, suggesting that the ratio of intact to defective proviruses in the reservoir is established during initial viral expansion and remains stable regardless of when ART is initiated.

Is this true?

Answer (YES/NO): NO